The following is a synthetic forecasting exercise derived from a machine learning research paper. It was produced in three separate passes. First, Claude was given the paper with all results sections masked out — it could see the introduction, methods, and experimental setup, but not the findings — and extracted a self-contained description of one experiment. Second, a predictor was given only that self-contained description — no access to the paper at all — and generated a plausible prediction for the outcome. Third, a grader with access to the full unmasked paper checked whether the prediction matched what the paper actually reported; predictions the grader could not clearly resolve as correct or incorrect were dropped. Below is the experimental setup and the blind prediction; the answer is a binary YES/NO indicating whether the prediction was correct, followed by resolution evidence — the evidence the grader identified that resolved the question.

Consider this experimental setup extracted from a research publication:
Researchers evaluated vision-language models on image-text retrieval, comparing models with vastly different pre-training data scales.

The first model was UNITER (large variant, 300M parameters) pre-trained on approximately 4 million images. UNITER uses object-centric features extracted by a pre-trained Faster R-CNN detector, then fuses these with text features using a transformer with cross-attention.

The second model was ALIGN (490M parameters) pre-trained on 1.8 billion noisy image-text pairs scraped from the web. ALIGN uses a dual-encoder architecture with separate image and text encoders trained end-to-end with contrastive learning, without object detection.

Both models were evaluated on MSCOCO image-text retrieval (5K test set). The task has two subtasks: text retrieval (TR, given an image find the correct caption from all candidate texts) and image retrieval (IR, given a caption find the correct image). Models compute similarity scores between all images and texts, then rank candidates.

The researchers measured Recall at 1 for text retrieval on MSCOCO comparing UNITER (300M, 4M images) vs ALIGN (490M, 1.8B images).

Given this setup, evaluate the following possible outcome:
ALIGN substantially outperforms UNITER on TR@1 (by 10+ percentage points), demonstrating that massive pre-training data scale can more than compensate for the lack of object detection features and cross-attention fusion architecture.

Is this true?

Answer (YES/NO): YES